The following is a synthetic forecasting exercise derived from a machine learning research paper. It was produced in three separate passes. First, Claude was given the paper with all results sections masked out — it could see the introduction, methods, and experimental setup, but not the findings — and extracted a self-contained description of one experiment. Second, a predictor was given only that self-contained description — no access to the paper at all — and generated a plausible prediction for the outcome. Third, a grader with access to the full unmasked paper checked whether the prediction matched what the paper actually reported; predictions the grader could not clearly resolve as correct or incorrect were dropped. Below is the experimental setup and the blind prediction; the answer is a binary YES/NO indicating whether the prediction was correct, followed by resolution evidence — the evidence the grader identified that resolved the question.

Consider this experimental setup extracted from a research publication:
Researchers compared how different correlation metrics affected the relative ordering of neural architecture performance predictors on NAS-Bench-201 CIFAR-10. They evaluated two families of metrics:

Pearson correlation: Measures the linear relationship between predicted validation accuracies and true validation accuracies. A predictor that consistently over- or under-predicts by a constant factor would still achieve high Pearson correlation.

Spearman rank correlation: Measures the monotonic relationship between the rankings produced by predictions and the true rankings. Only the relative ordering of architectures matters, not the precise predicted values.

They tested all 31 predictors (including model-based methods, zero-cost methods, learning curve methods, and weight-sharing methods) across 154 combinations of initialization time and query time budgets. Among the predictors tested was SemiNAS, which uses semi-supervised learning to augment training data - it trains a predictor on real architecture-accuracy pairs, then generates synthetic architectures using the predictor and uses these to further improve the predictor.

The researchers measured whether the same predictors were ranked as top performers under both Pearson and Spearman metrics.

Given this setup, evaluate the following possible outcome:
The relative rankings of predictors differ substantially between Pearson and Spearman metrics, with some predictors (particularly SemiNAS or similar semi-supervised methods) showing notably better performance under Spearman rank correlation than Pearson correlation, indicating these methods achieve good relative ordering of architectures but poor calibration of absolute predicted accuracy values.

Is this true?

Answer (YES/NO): NO